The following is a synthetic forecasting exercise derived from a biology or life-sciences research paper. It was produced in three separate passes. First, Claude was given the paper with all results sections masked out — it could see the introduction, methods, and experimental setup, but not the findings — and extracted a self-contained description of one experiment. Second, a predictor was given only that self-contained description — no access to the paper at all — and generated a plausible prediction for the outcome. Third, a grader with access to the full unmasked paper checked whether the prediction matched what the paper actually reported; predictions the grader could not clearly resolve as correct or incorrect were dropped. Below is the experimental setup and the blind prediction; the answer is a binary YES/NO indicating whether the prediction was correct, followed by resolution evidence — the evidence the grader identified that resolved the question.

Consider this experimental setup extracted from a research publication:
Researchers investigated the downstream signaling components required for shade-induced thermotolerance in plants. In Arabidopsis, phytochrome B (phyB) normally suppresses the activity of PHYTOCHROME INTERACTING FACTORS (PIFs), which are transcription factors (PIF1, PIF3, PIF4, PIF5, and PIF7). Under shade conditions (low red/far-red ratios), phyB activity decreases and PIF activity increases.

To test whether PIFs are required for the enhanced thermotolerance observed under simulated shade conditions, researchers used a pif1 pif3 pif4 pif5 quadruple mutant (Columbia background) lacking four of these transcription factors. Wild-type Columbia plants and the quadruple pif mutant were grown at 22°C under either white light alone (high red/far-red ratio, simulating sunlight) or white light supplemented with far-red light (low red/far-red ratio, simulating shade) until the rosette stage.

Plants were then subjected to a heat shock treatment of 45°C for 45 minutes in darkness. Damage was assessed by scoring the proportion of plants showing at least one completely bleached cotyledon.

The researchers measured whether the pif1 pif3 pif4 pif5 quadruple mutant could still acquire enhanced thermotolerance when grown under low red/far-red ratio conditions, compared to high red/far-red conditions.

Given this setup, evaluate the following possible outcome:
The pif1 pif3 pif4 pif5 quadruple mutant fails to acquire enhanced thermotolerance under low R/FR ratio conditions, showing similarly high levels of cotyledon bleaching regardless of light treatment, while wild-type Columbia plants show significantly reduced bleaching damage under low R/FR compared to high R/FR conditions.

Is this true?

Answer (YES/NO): YES